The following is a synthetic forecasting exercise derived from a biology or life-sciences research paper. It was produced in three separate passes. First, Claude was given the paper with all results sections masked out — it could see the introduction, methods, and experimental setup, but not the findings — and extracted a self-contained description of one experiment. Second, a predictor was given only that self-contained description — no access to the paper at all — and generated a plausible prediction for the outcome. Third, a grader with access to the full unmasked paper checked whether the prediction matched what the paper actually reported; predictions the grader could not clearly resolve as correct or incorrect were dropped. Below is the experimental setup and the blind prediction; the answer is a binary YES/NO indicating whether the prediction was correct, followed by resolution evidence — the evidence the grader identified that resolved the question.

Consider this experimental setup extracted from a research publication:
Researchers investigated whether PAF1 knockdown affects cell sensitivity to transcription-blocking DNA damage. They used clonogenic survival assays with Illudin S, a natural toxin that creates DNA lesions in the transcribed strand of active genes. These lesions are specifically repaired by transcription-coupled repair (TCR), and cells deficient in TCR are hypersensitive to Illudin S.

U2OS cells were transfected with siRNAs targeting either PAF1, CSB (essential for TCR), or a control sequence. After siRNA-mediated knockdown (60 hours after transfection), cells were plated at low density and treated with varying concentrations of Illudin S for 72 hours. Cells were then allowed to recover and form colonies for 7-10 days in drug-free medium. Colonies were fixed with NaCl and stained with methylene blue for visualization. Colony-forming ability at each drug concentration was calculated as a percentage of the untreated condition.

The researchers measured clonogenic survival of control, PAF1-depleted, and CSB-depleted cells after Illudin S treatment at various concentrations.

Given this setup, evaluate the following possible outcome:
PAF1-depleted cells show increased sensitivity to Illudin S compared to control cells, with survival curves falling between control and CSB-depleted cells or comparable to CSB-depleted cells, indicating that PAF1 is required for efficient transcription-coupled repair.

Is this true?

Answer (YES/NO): NO